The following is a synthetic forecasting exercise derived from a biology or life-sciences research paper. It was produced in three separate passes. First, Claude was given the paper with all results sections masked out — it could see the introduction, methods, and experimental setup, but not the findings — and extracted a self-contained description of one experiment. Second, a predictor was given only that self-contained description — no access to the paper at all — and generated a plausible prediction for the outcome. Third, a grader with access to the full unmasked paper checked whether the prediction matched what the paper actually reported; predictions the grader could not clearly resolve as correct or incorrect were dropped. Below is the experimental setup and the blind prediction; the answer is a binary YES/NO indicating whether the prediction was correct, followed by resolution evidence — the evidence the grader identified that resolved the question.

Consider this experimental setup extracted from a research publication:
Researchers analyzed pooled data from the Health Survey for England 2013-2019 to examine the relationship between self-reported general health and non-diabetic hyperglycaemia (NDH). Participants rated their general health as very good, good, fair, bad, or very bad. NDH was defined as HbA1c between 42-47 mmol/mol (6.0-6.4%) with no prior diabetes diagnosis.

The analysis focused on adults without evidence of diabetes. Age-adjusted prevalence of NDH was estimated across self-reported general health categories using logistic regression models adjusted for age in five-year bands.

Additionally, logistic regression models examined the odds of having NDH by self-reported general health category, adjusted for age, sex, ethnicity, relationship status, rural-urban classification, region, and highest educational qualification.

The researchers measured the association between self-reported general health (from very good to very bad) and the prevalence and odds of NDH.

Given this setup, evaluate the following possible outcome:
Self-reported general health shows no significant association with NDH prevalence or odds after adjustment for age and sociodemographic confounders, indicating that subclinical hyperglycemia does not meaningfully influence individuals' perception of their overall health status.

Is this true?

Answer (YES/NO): NO